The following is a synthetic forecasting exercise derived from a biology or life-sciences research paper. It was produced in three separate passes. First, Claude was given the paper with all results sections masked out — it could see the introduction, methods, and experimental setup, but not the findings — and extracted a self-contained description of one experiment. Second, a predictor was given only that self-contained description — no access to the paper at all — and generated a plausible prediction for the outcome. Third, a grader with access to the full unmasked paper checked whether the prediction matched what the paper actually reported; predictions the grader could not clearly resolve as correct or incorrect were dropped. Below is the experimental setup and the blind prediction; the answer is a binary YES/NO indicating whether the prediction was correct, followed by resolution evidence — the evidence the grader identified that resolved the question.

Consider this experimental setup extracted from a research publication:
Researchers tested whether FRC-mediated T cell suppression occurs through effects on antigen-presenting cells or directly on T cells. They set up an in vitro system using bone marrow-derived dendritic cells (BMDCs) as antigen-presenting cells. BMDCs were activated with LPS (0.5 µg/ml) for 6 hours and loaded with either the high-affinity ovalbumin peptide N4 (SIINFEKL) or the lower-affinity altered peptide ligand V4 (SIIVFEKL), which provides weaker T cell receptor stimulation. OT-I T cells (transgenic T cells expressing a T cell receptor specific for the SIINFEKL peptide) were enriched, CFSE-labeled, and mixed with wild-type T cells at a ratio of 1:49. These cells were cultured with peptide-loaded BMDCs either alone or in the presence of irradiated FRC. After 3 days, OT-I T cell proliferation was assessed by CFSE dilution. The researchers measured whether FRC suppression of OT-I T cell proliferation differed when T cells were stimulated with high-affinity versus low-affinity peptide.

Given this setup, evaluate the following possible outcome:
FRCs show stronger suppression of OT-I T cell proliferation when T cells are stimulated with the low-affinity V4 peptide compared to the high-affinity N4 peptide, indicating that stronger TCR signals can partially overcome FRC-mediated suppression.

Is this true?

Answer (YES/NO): NO